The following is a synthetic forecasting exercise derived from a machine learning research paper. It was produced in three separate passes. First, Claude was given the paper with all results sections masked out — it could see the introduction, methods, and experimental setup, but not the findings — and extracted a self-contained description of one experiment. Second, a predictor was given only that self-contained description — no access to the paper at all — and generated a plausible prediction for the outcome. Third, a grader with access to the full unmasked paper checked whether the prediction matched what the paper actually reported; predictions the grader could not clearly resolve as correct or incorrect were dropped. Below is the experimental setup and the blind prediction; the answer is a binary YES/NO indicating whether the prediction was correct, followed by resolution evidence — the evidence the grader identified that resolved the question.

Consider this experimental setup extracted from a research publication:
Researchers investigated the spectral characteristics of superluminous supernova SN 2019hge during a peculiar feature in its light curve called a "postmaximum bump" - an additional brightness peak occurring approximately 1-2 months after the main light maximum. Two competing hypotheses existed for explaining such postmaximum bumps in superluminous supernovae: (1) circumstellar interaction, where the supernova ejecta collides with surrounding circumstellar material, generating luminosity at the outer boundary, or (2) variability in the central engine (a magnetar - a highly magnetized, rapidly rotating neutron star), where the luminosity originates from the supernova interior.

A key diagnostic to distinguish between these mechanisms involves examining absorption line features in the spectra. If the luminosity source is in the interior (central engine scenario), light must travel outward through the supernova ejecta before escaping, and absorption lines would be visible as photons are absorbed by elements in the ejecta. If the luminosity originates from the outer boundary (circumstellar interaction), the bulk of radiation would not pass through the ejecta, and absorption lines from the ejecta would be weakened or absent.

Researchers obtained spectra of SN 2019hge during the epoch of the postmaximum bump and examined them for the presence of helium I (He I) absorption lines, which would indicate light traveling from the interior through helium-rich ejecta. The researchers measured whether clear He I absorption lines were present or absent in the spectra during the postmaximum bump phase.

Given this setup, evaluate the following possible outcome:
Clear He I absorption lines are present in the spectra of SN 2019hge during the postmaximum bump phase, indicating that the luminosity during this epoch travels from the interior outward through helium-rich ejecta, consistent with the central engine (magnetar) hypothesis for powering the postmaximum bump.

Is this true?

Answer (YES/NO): YES